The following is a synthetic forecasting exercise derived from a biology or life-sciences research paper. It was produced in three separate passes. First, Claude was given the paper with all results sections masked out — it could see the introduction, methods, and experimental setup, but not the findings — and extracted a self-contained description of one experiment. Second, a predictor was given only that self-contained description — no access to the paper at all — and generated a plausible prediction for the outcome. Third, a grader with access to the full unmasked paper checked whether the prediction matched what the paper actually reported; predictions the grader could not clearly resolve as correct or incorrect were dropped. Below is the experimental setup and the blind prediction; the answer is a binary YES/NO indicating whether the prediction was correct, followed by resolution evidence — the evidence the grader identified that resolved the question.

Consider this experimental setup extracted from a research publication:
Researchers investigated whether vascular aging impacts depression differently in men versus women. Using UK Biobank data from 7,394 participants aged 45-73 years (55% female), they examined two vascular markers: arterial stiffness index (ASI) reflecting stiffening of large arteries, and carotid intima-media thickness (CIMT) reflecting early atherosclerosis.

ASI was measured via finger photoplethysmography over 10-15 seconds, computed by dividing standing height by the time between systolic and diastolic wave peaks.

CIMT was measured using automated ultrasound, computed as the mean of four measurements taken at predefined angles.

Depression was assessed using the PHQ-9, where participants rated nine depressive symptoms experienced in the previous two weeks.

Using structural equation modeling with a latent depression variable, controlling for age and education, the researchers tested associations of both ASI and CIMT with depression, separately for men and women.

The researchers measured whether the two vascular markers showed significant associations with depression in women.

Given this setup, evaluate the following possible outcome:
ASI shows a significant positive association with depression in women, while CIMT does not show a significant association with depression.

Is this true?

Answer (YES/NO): NO